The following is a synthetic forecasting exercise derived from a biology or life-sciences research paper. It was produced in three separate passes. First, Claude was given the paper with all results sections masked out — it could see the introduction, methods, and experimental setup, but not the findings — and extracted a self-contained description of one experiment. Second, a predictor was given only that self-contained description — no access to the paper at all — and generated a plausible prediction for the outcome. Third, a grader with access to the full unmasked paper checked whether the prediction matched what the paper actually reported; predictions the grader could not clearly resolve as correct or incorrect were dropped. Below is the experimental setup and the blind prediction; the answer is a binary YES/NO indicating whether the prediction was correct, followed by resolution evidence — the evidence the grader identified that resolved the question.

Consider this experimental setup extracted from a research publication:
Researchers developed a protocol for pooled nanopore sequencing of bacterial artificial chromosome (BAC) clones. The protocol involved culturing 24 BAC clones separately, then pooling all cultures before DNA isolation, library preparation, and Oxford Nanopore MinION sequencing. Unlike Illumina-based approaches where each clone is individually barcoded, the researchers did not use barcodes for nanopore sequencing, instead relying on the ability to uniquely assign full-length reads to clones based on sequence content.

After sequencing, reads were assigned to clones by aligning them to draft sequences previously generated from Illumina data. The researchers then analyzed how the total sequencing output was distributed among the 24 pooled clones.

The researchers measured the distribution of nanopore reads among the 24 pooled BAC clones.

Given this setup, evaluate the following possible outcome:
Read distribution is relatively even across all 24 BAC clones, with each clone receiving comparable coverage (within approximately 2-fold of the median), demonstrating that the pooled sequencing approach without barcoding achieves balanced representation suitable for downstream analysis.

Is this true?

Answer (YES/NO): NO